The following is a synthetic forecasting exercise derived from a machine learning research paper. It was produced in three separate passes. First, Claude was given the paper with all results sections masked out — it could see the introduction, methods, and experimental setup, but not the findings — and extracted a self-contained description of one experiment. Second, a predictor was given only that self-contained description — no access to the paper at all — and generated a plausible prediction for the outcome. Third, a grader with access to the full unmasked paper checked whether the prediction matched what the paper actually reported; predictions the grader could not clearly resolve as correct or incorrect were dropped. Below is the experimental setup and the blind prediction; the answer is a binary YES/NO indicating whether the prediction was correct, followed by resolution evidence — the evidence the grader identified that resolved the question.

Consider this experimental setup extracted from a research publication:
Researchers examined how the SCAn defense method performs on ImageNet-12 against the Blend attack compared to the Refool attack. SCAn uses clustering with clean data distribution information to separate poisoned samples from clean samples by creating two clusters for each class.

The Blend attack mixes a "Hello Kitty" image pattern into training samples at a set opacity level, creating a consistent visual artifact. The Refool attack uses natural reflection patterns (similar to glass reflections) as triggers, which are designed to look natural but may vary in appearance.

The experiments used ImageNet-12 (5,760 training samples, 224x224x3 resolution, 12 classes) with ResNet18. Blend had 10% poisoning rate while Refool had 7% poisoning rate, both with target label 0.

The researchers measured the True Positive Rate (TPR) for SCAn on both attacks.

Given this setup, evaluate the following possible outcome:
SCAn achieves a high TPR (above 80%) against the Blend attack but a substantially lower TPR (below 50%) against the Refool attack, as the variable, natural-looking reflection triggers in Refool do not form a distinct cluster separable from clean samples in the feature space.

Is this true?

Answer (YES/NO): NO